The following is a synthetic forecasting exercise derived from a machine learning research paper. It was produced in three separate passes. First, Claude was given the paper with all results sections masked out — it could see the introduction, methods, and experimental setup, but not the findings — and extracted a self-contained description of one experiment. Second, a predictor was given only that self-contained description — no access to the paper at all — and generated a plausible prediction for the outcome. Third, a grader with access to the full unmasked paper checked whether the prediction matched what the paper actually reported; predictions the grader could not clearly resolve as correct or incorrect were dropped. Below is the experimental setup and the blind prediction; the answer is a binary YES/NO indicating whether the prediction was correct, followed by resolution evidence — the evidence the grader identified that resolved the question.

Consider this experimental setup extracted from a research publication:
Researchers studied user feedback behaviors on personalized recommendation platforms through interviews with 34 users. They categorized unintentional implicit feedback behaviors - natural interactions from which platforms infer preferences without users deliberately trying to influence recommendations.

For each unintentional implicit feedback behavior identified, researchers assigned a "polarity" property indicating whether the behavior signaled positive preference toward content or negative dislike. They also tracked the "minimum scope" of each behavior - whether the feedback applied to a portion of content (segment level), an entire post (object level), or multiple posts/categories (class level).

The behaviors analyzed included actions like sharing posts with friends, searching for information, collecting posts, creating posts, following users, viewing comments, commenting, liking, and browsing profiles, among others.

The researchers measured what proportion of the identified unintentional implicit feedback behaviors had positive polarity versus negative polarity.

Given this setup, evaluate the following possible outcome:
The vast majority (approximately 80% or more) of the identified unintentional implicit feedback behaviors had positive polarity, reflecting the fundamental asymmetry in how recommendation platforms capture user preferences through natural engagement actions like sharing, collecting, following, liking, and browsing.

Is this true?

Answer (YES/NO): YES